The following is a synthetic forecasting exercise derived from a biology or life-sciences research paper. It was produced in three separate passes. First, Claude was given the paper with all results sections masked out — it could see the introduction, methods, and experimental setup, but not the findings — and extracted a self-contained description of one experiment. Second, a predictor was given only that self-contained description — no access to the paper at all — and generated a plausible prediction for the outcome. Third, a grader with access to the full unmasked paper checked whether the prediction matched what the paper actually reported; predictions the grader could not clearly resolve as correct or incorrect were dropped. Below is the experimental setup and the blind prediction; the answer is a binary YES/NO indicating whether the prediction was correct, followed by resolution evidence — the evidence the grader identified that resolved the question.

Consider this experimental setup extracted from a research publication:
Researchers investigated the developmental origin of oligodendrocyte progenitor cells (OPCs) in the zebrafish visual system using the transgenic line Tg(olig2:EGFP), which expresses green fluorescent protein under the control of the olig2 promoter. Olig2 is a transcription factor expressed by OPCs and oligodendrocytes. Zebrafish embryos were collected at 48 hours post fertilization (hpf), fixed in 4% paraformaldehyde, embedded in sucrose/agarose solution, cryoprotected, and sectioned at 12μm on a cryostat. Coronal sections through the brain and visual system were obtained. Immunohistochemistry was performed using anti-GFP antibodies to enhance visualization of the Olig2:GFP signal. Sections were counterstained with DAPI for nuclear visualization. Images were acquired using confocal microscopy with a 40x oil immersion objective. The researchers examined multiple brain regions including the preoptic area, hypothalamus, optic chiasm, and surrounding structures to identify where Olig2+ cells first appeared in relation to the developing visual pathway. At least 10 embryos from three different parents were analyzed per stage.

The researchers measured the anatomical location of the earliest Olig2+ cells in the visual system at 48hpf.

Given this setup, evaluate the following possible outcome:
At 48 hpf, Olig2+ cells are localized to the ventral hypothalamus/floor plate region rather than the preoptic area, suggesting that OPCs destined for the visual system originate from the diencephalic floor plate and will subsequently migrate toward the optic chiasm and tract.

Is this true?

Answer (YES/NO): NO